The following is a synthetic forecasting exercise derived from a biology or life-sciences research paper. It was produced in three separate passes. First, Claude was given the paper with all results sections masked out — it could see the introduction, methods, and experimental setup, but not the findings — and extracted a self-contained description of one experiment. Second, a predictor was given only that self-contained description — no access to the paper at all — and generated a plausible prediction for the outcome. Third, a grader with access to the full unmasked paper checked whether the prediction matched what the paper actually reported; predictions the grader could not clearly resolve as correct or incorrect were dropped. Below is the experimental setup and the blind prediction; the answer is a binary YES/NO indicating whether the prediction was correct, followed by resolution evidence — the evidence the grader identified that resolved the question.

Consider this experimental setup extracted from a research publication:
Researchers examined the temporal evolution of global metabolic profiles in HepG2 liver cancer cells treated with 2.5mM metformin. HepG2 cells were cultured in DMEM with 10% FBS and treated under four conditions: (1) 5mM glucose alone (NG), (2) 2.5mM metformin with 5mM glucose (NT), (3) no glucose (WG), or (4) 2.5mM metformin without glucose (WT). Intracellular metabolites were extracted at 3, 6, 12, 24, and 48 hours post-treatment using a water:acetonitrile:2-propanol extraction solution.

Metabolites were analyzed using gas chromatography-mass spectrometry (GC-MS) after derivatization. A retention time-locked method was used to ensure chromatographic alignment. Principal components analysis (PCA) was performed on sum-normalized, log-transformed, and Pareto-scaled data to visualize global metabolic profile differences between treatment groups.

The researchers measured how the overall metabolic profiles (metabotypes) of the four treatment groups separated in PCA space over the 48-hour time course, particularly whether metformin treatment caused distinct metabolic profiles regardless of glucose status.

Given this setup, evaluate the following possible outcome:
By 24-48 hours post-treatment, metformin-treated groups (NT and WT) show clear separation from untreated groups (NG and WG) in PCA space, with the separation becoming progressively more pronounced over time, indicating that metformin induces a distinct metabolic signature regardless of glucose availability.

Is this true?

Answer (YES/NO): YES